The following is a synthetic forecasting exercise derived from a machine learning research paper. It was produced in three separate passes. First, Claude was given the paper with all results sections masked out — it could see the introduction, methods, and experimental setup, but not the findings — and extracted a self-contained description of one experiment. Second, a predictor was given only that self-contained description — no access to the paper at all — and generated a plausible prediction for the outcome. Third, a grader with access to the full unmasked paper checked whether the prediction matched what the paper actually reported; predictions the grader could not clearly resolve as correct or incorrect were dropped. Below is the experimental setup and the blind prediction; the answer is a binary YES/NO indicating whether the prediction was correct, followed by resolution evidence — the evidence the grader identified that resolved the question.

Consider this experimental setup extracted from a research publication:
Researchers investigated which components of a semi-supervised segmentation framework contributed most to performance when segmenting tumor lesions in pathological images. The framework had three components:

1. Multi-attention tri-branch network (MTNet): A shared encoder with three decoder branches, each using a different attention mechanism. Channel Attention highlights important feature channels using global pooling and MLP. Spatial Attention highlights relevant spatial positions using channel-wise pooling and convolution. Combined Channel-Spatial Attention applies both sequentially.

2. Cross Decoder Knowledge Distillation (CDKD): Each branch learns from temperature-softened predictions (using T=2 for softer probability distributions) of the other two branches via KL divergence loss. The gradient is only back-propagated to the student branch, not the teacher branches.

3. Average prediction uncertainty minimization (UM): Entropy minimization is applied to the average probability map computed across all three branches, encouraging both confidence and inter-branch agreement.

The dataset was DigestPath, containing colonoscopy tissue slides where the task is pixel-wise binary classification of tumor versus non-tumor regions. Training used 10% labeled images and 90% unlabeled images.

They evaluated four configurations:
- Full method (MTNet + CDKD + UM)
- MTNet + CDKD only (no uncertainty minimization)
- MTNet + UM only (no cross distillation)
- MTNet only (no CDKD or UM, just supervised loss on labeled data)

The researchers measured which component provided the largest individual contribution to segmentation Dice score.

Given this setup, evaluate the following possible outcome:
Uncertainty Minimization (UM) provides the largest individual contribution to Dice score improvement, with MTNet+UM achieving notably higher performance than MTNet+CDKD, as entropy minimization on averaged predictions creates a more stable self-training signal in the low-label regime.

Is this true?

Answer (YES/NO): NO